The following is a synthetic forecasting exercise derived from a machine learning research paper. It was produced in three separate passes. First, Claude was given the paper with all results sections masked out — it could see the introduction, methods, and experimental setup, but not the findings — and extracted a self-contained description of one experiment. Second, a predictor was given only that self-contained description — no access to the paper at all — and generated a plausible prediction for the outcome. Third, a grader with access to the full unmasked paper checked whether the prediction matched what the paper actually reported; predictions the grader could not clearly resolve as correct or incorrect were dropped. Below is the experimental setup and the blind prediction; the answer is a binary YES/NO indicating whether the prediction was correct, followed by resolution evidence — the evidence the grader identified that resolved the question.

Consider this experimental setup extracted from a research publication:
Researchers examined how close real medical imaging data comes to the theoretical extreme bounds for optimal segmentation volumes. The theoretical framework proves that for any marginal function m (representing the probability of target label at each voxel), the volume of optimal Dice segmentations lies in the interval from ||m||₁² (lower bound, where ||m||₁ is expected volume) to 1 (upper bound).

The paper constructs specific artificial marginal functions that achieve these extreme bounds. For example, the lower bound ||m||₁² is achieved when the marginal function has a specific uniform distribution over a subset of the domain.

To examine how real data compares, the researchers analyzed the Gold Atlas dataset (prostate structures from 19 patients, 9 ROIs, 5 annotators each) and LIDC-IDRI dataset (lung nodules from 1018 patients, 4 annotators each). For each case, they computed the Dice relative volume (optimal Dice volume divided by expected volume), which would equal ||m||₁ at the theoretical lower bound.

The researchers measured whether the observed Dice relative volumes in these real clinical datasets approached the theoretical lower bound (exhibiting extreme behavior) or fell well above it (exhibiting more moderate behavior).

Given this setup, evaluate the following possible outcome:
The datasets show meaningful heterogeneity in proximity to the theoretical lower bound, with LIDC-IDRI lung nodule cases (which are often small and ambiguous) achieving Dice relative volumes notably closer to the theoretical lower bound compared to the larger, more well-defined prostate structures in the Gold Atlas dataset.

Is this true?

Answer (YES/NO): NO